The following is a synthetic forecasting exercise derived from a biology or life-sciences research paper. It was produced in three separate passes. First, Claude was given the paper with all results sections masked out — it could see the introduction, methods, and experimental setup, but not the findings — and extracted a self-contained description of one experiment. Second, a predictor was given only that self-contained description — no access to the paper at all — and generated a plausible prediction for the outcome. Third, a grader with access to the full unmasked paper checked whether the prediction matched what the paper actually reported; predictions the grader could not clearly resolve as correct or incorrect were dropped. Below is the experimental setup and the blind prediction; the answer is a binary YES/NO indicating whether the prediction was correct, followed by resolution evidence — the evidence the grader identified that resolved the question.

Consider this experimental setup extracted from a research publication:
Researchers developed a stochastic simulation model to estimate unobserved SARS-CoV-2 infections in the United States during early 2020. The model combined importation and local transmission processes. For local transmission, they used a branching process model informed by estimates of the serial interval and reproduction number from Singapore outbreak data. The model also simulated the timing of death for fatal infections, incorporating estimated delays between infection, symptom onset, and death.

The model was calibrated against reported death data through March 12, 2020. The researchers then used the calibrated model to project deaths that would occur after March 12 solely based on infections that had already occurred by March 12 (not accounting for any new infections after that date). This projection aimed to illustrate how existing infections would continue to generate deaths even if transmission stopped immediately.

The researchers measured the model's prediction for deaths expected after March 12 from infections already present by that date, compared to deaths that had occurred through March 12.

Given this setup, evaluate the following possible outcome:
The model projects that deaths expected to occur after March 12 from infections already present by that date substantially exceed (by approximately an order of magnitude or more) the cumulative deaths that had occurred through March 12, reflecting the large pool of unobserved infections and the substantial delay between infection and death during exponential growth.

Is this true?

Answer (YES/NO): YES